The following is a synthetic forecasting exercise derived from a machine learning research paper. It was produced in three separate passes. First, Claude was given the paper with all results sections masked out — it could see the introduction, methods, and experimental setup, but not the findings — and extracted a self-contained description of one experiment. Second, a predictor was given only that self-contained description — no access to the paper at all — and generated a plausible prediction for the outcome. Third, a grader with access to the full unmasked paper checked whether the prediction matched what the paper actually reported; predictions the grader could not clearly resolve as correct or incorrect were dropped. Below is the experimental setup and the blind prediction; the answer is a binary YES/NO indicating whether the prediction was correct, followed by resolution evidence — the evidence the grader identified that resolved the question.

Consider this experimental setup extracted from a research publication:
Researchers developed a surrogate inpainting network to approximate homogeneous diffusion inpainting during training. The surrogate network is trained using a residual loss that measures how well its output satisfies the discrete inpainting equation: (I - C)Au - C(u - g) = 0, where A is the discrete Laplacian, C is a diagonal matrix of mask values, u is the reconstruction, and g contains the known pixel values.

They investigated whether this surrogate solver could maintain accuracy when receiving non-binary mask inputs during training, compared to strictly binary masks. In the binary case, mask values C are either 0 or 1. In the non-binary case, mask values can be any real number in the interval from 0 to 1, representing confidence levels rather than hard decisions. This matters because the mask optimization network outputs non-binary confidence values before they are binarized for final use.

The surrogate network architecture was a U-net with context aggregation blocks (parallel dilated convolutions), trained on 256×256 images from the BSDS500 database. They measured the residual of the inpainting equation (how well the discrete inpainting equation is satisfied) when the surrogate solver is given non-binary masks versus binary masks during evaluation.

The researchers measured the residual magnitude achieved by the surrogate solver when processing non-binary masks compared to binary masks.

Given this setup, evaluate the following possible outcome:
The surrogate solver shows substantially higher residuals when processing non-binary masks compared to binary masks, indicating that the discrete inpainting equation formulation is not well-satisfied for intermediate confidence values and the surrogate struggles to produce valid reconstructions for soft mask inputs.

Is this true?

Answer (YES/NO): NO